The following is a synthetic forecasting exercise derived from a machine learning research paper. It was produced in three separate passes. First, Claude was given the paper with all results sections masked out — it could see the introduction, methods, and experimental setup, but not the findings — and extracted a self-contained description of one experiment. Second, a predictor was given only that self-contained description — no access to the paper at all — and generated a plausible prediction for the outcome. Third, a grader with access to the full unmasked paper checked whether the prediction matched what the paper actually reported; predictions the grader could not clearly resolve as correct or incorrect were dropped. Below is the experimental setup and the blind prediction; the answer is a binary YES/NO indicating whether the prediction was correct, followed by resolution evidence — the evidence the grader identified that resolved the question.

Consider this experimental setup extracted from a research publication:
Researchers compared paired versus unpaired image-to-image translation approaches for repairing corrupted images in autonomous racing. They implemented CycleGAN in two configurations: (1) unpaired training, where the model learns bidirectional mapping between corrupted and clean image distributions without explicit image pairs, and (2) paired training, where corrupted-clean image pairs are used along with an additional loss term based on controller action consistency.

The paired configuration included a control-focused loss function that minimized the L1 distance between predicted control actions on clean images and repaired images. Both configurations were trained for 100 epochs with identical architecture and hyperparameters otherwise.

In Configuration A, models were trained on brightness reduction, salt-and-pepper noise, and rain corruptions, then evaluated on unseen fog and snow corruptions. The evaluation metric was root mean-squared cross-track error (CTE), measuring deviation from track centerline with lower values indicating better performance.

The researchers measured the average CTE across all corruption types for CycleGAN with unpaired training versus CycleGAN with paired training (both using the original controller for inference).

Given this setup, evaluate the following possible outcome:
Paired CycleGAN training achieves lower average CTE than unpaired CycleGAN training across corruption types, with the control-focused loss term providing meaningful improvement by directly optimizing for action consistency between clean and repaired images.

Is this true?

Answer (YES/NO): YES